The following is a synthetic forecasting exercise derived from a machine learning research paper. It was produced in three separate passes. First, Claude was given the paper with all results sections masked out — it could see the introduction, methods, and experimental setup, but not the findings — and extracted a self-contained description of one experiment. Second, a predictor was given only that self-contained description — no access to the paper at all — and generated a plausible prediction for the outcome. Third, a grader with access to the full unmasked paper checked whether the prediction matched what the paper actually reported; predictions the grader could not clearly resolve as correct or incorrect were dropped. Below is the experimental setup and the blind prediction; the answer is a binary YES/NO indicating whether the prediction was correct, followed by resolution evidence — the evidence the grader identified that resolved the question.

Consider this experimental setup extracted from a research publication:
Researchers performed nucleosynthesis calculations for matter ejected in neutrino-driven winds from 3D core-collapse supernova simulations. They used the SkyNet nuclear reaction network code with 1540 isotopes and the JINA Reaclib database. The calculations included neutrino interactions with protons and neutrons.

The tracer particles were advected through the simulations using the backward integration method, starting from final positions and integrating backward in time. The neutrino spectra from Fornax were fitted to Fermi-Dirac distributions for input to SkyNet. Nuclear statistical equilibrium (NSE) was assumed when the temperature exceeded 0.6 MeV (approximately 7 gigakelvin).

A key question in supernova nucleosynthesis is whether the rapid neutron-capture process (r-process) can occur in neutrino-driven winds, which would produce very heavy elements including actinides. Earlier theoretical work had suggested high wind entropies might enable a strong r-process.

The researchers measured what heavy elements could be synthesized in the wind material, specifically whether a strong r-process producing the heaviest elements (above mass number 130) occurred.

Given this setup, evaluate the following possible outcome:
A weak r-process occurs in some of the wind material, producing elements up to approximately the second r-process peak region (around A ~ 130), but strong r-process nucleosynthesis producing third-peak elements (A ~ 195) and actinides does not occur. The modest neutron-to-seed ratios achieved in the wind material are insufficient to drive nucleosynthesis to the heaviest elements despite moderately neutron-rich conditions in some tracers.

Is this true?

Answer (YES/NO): NO